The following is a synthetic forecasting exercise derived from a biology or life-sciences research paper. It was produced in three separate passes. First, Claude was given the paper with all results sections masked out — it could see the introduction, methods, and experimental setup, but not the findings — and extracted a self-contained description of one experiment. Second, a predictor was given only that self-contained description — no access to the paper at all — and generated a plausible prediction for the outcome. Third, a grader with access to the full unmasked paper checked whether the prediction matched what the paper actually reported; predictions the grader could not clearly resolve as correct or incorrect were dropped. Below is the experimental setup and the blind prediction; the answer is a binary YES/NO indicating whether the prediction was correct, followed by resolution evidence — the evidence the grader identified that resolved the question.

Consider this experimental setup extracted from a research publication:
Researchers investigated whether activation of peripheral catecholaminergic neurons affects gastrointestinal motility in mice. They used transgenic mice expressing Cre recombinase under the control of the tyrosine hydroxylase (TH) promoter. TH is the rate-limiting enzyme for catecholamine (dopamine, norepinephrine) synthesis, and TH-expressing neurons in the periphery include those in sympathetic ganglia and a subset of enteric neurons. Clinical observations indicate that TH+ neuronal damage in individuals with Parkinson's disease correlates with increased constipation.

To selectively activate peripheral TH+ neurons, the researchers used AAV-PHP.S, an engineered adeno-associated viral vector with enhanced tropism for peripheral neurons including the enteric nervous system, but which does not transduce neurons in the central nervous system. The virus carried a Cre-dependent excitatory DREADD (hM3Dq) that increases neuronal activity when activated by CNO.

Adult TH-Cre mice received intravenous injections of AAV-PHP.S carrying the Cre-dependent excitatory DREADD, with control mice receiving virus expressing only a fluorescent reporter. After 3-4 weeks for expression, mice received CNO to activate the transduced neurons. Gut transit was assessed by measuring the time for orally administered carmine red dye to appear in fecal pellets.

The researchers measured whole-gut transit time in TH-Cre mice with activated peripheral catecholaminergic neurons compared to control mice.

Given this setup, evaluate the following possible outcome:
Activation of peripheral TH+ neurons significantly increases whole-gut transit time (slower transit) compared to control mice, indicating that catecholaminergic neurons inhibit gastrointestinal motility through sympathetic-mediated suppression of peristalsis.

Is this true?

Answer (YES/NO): NO